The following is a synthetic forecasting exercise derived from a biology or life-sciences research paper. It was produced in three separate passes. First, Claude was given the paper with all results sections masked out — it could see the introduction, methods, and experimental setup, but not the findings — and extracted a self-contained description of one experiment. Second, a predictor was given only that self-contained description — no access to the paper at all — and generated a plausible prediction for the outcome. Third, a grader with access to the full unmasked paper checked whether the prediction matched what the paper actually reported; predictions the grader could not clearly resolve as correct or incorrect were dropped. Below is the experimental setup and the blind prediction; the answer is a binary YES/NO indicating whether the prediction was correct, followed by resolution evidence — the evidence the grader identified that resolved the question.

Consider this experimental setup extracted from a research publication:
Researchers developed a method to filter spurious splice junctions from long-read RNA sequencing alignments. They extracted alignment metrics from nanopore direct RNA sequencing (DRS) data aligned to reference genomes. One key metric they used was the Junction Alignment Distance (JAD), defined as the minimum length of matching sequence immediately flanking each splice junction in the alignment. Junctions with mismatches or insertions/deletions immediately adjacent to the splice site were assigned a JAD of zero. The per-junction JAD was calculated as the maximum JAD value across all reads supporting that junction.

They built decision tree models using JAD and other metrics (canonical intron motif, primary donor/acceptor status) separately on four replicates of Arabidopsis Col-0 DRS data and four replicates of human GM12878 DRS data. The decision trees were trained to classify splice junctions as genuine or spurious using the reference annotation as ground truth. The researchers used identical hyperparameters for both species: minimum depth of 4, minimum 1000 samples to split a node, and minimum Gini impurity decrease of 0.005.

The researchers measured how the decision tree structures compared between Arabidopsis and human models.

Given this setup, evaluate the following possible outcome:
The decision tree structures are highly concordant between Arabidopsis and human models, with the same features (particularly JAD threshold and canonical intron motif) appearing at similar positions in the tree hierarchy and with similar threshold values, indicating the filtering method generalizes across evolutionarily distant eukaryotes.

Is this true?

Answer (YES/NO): YES